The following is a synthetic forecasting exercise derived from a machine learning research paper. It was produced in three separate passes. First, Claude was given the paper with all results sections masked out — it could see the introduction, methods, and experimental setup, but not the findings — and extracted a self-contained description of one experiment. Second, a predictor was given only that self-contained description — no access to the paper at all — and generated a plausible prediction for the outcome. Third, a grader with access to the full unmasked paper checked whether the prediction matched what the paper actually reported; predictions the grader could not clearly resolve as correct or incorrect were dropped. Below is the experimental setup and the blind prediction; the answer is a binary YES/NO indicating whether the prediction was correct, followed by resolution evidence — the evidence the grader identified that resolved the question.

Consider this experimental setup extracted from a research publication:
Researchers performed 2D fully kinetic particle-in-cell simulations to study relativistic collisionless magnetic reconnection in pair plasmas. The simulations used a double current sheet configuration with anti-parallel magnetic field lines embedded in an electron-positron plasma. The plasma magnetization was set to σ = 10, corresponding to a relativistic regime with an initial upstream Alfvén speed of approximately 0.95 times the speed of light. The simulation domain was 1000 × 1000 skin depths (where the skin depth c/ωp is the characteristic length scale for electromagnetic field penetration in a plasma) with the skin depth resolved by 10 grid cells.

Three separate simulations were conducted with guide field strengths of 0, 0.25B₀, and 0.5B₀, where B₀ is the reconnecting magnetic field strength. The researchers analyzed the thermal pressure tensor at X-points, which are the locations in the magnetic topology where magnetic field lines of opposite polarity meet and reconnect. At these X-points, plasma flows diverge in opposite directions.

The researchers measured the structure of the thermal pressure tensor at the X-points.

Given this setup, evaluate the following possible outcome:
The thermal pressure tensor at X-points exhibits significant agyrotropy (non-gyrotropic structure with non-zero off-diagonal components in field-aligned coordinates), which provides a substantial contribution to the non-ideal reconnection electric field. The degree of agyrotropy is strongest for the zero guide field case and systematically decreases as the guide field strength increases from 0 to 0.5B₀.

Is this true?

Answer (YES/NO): NO